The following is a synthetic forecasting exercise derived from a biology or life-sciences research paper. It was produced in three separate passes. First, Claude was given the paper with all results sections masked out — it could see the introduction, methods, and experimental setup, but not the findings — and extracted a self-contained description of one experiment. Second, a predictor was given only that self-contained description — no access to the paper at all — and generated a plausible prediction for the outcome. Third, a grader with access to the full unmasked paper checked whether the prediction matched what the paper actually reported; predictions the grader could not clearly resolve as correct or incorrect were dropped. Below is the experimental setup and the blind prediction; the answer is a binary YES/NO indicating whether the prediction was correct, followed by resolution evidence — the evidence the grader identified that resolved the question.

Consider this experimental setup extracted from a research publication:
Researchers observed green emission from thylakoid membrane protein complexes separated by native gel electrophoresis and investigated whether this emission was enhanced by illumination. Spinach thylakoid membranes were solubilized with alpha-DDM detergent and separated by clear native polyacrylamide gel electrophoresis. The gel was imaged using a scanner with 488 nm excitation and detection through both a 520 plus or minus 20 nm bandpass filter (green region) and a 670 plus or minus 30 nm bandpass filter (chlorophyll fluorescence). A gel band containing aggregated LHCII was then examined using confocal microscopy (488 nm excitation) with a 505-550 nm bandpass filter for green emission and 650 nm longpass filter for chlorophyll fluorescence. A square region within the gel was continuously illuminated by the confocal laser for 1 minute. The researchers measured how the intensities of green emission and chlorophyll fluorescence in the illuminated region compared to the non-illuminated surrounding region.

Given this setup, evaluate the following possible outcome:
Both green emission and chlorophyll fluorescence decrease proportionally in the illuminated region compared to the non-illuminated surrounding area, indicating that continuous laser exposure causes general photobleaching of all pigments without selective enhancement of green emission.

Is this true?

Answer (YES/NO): NO